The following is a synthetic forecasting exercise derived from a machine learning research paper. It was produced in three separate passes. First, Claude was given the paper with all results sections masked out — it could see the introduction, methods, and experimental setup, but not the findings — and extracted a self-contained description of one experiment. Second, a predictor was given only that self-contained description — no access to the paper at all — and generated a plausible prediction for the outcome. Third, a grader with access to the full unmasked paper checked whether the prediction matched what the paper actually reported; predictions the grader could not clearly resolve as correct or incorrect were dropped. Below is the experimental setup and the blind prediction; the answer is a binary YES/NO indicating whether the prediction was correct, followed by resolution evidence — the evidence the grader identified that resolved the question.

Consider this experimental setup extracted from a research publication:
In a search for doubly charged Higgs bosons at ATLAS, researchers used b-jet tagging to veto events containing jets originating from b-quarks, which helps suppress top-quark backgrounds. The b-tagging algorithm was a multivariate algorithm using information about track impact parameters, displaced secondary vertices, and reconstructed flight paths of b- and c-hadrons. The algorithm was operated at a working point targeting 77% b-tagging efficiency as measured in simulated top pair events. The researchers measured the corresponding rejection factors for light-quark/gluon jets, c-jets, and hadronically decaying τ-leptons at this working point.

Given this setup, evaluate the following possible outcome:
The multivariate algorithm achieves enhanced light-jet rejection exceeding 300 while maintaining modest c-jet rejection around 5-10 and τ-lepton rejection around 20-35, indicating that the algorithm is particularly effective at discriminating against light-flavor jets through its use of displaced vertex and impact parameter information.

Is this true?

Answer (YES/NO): NO